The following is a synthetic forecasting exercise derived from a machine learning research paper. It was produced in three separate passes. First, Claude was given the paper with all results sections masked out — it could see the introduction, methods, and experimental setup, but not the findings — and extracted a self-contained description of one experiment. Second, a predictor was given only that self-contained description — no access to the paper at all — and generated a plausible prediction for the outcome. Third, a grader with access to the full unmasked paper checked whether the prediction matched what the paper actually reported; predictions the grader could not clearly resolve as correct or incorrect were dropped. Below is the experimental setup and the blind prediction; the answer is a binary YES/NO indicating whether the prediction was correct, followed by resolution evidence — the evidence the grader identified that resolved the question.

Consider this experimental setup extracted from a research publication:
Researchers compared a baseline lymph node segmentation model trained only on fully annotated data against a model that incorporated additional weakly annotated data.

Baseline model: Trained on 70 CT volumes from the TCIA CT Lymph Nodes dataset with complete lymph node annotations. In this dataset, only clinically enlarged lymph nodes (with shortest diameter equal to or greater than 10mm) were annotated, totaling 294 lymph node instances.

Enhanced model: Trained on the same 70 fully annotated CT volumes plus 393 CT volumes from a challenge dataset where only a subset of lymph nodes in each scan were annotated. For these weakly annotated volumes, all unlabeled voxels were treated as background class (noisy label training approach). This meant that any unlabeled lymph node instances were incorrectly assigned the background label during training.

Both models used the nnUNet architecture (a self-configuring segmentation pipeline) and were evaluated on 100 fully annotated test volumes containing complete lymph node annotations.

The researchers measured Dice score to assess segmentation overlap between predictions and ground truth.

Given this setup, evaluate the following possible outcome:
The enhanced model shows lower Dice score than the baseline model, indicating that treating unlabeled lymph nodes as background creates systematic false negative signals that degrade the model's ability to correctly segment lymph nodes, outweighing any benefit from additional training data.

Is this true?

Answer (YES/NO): NO